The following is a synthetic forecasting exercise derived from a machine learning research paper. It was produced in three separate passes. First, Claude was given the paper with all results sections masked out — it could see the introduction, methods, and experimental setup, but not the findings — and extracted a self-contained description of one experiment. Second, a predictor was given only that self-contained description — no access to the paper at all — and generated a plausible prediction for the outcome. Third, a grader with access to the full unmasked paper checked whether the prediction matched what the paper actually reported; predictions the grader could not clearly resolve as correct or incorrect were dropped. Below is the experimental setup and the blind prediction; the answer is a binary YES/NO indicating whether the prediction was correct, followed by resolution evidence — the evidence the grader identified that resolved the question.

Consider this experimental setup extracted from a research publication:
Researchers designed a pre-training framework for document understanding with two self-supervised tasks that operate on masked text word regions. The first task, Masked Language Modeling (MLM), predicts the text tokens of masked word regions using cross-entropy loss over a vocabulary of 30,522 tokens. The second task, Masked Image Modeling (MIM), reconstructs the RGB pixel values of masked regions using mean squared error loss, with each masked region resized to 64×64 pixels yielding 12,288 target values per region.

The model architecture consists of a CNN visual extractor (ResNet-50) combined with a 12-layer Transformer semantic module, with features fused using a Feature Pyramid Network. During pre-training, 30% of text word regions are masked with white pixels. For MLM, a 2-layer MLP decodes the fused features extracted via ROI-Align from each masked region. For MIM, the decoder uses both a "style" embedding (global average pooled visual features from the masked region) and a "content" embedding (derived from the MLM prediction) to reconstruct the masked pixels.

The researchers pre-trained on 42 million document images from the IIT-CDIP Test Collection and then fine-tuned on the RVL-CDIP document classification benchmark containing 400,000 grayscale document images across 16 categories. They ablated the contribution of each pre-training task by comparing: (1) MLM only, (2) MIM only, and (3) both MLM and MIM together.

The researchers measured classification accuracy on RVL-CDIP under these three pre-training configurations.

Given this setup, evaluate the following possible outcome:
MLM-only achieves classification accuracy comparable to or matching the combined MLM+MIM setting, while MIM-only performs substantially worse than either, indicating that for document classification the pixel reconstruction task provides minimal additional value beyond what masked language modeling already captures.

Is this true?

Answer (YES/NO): NO